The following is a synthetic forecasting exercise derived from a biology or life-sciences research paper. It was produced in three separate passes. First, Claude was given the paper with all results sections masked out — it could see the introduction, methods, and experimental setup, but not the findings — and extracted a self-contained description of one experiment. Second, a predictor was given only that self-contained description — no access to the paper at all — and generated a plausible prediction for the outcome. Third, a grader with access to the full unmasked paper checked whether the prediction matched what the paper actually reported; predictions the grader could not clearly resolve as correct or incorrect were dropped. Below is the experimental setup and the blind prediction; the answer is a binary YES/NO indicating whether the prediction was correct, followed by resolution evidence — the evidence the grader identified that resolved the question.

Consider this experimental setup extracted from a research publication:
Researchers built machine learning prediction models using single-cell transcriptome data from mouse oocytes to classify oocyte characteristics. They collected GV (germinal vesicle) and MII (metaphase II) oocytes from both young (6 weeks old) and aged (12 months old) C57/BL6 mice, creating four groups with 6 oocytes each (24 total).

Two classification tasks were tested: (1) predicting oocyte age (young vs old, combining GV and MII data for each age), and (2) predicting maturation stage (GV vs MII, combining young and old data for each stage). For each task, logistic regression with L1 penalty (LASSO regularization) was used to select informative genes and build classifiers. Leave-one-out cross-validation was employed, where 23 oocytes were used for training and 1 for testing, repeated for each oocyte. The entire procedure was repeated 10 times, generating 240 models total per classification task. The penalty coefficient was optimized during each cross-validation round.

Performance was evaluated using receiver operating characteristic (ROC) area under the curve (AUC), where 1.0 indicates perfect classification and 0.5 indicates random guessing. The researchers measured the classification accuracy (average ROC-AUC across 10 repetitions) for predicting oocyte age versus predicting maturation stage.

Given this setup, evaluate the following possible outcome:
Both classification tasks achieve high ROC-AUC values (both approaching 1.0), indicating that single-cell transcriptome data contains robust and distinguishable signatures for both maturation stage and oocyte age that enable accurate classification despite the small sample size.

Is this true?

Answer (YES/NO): NO